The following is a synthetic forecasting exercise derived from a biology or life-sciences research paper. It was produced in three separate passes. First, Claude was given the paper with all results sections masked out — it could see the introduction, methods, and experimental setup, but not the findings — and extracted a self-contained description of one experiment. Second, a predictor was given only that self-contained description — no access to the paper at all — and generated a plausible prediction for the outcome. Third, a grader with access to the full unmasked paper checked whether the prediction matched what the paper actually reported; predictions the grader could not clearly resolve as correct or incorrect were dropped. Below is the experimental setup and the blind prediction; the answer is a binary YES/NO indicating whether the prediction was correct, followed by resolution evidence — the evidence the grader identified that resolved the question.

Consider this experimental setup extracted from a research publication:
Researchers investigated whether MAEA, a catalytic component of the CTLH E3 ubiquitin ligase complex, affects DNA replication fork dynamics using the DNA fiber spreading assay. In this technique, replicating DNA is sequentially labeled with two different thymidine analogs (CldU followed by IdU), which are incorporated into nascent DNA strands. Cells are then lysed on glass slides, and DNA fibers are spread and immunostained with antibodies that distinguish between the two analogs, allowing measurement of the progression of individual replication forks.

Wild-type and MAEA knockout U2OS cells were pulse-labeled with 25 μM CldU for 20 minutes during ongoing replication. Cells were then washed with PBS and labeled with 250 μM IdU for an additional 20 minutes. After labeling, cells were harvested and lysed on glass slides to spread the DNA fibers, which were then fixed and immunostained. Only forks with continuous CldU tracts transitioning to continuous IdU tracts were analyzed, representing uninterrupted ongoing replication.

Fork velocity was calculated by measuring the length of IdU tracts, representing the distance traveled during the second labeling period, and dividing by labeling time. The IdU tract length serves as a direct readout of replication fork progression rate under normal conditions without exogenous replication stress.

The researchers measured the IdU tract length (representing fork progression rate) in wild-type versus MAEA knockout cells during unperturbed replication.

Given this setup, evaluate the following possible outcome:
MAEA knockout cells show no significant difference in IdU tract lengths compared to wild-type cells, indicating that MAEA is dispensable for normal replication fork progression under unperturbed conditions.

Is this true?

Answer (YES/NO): NO